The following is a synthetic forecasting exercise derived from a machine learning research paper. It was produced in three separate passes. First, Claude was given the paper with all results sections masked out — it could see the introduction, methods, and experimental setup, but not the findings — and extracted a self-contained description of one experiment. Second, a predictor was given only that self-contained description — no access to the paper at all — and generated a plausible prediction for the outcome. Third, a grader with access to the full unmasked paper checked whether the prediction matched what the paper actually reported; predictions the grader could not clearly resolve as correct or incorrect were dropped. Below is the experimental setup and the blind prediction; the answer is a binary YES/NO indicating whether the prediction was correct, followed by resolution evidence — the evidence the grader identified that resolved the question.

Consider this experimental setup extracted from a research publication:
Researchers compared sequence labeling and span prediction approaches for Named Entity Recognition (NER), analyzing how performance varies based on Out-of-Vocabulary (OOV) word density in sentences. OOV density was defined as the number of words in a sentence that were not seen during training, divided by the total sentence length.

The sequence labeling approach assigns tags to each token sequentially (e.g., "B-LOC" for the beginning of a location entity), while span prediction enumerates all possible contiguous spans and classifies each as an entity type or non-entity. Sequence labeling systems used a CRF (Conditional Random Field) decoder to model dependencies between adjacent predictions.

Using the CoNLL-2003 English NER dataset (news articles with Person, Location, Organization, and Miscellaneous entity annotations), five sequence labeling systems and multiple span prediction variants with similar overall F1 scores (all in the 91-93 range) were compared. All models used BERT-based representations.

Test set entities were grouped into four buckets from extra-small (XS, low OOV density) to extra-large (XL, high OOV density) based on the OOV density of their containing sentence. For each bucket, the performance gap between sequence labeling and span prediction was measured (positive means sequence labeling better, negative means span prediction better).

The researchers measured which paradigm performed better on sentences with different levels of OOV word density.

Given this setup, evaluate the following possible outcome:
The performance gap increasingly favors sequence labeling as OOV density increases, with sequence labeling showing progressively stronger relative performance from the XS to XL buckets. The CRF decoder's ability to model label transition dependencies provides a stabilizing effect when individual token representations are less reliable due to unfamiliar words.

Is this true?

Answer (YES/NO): NO